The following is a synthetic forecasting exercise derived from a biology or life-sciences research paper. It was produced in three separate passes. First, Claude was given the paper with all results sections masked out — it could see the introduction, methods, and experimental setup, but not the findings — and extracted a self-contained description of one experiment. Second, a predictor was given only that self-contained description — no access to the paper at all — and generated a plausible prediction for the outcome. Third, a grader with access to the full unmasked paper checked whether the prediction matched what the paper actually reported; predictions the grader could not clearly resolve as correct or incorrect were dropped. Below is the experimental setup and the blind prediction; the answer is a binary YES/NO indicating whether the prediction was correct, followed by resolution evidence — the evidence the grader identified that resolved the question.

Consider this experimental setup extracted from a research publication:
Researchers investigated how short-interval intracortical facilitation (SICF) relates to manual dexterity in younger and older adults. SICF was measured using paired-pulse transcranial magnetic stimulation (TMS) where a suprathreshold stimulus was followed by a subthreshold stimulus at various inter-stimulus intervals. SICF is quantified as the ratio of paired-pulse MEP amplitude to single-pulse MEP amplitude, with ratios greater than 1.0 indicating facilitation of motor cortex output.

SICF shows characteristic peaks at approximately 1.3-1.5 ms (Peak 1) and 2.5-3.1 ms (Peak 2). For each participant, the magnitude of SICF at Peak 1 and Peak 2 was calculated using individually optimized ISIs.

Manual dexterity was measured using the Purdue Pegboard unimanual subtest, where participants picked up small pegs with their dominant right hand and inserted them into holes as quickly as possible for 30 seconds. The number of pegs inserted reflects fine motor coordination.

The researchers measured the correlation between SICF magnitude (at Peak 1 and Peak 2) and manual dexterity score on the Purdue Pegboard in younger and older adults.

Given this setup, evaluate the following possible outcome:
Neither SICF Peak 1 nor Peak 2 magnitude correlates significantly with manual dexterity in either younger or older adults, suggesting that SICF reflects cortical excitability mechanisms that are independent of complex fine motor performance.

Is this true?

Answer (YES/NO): NO